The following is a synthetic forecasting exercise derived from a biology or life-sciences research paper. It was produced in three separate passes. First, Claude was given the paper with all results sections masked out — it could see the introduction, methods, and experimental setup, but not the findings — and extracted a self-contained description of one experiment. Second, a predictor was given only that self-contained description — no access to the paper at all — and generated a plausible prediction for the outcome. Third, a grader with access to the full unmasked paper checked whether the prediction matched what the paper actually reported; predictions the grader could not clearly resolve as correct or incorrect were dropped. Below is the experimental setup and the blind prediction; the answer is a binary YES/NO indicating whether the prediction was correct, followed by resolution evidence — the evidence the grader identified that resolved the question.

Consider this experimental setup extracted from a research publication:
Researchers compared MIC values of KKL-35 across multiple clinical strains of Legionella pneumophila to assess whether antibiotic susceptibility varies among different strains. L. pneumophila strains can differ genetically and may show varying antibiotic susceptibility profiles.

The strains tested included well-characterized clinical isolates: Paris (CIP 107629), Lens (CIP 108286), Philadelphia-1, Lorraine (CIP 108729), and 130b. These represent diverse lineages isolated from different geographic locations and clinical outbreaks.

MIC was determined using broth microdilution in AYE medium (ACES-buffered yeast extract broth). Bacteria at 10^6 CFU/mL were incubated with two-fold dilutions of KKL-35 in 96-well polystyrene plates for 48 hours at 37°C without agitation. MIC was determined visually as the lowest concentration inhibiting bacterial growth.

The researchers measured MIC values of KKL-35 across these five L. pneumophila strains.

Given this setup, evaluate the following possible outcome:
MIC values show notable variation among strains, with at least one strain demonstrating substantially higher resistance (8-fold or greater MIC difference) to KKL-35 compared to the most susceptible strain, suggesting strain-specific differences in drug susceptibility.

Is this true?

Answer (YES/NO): NO